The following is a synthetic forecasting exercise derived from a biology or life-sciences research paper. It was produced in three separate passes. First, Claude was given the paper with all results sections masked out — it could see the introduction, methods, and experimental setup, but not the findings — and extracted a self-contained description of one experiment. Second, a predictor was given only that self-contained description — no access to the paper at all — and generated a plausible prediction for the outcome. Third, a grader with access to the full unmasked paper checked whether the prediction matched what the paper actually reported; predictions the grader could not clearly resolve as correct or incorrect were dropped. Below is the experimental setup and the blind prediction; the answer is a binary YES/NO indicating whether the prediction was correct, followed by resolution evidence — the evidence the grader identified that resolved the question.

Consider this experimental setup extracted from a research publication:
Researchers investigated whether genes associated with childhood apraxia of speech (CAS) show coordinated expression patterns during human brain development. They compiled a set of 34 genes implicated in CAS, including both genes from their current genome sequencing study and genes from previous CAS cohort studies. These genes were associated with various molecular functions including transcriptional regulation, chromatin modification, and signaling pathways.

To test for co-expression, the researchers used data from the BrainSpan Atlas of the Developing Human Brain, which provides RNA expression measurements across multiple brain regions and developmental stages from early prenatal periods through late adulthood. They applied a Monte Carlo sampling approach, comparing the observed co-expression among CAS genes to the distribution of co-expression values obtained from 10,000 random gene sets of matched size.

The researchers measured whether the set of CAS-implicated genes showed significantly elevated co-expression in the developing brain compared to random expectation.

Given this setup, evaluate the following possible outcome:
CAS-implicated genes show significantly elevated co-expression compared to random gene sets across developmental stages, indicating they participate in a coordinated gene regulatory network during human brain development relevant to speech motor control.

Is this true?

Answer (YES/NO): YES